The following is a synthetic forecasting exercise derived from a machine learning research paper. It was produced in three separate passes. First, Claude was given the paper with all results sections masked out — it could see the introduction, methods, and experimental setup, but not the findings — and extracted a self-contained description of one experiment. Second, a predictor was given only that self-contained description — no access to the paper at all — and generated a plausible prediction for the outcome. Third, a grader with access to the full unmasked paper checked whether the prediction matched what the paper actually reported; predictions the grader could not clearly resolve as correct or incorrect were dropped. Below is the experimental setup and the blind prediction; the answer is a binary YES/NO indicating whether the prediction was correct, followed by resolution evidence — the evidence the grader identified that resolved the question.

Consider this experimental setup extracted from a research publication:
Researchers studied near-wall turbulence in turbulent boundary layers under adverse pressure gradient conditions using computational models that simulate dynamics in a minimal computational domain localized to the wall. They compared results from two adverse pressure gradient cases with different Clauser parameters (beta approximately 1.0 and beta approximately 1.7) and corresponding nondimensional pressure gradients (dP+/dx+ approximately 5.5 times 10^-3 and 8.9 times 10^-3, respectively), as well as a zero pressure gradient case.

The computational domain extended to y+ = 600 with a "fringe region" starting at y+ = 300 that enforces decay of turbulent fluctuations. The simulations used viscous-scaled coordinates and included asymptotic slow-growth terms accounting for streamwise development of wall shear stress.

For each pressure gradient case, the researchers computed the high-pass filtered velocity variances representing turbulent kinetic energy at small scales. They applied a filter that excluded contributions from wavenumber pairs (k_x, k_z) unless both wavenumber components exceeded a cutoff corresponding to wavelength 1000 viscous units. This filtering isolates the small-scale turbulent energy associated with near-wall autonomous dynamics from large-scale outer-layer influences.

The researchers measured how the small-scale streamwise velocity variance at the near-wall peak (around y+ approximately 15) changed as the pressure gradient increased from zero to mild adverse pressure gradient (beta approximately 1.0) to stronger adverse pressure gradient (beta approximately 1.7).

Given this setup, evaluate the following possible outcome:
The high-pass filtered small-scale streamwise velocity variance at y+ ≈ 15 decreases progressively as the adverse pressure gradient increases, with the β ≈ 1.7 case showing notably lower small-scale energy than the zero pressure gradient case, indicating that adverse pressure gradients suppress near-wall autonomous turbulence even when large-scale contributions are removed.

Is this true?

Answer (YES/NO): NO